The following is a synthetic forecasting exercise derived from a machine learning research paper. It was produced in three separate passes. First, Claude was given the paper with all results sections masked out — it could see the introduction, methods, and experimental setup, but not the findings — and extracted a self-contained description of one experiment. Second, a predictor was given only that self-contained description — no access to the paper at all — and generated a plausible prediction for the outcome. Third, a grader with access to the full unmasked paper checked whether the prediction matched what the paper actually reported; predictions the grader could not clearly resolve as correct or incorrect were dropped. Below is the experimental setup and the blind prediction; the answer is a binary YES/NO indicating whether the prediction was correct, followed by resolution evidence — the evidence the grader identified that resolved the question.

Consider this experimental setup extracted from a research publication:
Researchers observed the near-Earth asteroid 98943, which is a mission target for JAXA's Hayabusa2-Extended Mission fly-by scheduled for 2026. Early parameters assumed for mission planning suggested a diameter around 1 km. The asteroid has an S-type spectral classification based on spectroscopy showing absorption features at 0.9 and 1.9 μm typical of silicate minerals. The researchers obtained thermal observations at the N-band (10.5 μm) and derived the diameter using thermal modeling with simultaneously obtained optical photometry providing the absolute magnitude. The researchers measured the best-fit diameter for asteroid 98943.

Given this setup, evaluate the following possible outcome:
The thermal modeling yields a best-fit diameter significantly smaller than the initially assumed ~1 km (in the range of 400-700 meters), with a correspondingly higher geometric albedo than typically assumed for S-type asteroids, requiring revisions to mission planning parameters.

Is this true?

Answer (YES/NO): NO